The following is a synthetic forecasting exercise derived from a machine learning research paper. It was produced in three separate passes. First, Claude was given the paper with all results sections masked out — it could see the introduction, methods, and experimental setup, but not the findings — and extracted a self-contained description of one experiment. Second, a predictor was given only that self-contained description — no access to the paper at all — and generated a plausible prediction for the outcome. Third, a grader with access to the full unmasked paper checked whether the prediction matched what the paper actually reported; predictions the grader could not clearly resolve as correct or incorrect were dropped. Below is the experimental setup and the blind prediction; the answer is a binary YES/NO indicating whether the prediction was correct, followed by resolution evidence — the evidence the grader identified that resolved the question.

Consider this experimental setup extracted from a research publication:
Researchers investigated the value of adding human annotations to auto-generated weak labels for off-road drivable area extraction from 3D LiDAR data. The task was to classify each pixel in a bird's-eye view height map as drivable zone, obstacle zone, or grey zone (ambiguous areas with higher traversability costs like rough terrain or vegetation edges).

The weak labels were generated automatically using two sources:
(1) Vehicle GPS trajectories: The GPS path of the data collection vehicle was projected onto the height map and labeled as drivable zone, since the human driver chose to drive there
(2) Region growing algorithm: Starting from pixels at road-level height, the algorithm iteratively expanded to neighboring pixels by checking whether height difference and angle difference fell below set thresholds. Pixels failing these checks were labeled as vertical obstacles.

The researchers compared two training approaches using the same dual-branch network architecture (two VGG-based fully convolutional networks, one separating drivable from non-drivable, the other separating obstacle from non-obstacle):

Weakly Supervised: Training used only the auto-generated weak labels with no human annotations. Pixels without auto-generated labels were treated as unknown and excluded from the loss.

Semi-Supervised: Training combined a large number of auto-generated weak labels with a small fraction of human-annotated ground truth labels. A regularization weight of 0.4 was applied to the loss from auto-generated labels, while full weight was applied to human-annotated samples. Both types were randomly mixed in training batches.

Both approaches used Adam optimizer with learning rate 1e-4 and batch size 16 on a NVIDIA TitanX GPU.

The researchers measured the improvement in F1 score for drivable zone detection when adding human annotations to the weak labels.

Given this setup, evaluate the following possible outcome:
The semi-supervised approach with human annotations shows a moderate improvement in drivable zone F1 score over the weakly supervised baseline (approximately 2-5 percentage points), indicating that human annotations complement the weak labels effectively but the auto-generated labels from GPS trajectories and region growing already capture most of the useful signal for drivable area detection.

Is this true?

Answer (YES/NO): NO